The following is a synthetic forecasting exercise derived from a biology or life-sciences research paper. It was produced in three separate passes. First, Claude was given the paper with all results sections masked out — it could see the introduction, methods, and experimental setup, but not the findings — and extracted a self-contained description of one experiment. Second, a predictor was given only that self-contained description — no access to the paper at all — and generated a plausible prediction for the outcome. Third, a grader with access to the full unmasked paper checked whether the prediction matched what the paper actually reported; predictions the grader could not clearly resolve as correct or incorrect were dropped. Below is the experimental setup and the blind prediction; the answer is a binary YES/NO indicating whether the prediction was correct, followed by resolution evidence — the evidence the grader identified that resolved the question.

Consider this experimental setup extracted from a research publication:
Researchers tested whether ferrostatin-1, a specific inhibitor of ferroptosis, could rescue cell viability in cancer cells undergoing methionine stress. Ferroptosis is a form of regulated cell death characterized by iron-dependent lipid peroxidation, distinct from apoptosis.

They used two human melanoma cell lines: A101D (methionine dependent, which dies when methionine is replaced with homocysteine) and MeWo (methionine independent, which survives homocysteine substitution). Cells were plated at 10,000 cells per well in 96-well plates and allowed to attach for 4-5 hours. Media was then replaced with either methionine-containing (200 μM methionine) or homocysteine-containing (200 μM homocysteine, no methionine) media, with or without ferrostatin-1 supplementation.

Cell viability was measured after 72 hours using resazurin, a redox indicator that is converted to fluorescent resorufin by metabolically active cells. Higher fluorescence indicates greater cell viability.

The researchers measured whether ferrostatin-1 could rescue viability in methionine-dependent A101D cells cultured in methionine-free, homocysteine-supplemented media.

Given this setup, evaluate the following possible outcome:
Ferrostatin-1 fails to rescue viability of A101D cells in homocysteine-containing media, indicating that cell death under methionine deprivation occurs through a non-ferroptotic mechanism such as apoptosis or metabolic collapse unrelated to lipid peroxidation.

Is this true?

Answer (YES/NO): NO